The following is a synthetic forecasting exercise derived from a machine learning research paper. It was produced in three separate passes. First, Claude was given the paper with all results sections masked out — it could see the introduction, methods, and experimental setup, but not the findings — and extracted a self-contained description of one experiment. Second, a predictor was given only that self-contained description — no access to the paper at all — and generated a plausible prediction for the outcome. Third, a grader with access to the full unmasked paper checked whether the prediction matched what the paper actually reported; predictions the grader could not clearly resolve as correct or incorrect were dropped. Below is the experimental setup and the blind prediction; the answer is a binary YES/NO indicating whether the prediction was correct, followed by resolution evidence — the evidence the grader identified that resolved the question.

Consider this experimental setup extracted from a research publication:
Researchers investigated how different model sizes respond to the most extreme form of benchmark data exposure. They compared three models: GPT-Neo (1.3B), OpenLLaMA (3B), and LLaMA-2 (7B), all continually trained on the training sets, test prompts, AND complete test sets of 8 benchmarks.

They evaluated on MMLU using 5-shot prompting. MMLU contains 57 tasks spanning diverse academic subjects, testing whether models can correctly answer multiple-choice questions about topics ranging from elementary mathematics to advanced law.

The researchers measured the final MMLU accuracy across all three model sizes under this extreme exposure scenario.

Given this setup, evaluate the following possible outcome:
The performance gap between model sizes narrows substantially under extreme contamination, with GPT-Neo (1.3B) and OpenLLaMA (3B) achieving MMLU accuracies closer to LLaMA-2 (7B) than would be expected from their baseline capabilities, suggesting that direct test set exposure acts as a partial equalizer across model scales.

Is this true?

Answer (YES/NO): NO